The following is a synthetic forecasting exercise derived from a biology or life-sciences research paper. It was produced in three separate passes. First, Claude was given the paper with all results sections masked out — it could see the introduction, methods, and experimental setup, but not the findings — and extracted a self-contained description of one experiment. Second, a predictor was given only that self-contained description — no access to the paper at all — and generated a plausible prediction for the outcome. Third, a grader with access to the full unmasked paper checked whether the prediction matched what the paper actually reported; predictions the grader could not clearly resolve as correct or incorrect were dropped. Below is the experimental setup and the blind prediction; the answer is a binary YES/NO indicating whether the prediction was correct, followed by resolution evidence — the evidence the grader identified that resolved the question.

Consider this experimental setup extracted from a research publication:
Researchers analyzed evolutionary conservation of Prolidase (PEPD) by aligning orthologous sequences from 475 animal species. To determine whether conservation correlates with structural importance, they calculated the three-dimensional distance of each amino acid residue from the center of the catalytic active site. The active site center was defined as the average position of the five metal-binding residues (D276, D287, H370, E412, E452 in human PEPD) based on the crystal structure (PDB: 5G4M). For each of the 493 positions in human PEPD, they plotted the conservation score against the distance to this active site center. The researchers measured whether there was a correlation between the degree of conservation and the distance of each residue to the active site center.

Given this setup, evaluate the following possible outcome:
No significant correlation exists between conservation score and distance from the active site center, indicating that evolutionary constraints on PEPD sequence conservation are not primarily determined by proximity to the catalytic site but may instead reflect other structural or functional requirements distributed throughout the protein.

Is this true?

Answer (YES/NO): NO